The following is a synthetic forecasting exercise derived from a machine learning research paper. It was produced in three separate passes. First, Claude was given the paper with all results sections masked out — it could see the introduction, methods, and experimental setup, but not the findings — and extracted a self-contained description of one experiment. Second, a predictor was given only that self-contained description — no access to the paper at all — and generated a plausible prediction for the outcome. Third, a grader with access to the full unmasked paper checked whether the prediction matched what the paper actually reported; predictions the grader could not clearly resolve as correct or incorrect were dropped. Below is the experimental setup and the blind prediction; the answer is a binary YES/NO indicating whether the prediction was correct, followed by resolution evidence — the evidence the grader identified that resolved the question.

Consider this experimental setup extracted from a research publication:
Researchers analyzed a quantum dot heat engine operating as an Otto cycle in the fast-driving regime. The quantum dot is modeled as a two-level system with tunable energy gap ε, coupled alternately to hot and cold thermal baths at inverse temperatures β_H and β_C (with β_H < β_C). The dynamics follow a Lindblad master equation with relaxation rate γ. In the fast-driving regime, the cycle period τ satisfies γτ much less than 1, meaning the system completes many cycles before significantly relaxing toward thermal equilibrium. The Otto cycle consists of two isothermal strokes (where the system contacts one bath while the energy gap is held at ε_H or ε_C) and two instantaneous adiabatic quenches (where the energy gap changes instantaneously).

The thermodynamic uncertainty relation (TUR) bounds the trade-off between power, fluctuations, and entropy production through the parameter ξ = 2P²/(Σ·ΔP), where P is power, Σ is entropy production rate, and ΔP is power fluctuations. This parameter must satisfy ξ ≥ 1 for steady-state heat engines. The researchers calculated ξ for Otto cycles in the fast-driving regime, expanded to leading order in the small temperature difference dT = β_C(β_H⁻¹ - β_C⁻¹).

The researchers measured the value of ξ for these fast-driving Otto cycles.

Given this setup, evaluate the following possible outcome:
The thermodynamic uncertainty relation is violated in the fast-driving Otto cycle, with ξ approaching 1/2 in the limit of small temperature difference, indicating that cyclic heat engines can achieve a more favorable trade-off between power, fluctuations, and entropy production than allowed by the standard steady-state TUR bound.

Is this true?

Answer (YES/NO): NO